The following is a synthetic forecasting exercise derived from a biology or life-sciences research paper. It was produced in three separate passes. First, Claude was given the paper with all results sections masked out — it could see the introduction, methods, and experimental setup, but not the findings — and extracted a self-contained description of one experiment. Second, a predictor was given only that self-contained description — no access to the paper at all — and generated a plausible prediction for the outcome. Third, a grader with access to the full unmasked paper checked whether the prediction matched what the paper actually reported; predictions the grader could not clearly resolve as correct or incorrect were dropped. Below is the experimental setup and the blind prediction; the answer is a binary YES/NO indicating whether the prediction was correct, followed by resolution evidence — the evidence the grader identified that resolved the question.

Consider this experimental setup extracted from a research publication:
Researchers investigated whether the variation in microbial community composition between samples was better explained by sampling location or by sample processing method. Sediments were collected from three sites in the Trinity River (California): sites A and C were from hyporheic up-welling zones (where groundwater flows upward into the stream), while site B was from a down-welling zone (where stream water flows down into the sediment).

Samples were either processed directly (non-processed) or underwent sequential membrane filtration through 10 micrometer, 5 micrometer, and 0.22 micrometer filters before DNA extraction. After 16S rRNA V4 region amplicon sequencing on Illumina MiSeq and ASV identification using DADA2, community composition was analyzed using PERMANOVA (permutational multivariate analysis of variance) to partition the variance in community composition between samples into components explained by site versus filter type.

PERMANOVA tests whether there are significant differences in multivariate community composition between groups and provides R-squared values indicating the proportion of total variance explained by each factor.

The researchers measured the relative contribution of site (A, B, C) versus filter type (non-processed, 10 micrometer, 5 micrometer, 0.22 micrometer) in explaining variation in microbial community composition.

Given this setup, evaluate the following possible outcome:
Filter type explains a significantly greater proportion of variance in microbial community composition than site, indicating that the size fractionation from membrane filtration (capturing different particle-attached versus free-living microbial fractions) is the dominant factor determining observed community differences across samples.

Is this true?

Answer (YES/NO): NO